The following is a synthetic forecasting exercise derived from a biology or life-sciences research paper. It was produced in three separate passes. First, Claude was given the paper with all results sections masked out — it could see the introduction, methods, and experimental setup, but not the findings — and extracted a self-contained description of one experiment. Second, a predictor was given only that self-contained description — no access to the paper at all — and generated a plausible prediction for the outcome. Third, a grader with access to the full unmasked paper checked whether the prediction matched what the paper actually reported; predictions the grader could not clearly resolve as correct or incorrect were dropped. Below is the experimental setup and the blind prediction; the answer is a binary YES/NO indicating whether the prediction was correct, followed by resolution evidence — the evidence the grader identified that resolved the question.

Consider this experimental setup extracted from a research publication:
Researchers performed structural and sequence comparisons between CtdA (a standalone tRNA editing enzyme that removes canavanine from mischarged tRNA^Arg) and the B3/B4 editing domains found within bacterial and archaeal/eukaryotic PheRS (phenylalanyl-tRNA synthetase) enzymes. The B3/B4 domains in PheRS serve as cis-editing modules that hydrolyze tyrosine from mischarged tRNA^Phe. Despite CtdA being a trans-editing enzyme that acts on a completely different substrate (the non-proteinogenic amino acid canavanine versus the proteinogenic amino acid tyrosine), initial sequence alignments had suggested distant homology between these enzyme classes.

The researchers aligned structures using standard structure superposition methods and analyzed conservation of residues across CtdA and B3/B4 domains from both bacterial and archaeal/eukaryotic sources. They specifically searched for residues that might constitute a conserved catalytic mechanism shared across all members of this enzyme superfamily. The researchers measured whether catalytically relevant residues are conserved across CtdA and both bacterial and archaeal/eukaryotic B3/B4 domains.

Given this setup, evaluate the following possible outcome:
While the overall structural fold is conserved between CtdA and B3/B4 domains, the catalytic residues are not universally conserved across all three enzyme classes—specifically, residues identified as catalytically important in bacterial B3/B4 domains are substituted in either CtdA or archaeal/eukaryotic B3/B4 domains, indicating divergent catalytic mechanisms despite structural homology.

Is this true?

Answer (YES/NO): YES